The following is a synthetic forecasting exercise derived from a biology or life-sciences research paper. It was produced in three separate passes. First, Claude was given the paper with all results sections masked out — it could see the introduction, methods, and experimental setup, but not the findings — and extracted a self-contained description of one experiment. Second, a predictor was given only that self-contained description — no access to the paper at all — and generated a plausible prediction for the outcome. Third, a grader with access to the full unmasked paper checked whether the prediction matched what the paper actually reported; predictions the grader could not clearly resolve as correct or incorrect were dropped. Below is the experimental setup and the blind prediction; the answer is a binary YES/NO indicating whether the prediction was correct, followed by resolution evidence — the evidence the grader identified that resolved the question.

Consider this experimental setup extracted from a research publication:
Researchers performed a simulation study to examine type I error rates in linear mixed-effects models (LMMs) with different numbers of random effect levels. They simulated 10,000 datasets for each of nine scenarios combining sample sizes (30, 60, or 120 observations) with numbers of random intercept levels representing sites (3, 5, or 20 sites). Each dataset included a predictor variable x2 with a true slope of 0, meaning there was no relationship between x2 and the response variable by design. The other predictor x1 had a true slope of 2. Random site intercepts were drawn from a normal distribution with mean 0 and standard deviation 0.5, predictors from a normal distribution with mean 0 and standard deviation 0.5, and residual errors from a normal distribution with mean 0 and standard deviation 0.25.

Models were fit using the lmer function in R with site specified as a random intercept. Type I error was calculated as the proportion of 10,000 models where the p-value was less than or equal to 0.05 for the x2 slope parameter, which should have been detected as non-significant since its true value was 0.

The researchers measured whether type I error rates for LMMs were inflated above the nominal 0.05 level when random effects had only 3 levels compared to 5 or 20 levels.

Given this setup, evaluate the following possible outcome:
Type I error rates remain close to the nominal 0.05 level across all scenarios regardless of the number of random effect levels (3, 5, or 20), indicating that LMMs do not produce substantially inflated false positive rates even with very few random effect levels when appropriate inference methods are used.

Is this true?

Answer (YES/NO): YES